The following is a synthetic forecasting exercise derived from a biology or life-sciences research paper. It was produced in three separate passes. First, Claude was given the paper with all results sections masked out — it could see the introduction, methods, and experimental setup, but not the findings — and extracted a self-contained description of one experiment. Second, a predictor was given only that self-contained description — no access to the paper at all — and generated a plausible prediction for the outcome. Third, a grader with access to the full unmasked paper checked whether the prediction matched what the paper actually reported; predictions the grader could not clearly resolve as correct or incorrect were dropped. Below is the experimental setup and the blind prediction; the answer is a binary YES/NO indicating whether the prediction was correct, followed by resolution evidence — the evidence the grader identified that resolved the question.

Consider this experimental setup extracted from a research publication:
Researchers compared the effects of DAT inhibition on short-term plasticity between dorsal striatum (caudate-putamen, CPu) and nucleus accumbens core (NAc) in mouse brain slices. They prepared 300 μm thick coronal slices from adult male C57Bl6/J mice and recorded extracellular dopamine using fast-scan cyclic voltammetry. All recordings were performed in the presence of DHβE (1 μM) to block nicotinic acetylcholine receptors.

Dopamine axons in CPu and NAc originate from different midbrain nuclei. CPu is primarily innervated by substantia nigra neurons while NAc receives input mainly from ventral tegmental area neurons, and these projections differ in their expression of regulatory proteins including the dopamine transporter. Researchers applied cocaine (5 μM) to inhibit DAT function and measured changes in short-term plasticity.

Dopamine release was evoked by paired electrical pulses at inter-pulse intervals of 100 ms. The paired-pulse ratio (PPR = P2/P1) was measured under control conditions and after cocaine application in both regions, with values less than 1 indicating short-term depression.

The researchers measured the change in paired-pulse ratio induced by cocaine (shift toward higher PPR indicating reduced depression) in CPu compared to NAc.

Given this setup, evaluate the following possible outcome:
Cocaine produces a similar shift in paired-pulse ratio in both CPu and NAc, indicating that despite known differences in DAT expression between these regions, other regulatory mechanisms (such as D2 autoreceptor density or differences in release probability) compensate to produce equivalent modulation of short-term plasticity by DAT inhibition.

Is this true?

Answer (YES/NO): NO